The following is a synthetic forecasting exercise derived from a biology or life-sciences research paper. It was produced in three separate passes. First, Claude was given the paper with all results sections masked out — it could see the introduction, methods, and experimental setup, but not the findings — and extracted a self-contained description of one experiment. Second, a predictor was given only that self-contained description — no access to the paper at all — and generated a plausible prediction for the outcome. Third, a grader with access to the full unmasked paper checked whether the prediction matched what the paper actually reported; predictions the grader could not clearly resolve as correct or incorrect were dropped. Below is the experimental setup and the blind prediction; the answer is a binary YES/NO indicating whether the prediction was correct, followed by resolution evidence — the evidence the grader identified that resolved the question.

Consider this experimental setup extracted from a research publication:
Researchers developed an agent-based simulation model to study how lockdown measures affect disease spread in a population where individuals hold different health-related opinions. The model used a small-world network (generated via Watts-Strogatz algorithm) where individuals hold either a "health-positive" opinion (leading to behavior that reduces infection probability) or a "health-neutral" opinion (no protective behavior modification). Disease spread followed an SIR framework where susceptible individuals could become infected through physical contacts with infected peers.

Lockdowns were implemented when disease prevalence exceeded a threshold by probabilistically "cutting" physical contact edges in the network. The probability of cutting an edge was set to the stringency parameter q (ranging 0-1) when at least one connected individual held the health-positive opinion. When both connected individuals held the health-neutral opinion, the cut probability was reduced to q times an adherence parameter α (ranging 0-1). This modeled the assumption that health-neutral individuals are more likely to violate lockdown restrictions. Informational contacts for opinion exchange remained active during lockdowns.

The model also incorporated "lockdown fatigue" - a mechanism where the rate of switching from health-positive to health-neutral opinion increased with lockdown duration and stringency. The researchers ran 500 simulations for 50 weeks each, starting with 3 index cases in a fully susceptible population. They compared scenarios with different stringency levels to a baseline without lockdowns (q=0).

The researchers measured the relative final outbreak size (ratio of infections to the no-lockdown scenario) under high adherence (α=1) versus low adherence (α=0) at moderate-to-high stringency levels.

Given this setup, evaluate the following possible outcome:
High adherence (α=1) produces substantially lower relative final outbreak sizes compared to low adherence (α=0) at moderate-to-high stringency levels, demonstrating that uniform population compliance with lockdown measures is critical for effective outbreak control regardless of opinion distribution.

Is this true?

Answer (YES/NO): YES